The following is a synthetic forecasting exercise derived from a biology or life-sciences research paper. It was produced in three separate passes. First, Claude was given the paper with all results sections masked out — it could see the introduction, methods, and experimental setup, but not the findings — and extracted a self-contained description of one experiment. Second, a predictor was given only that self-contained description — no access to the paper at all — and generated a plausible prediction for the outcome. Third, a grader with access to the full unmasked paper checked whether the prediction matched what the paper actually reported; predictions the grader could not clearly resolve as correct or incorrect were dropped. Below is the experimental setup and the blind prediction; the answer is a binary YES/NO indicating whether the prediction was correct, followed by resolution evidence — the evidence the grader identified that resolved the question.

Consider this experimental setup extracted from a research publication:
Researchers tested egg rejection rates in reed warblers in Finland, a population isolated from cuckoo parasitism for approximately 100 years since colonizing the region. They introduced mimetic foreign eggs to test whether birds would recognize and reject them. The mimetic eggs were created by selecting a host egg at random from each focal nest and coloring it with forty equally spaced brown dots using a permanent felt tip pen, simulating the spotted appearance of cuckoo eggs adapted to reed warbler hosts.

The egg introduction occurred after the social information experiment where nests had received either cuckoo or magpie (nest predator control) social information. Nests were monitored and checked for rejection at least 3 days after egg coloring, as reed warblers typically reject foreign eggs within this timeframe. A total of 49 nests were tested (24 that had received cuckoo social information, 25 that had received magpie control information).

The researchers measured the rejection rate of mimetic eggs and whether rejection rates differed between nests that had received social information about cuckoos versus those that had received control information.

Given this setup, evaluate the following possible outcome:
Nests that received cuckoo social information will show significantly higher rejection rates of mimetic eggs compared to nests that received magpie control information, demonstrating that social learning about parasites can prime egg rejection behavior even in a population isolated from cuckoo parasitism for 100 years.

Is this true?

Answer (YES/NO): NO